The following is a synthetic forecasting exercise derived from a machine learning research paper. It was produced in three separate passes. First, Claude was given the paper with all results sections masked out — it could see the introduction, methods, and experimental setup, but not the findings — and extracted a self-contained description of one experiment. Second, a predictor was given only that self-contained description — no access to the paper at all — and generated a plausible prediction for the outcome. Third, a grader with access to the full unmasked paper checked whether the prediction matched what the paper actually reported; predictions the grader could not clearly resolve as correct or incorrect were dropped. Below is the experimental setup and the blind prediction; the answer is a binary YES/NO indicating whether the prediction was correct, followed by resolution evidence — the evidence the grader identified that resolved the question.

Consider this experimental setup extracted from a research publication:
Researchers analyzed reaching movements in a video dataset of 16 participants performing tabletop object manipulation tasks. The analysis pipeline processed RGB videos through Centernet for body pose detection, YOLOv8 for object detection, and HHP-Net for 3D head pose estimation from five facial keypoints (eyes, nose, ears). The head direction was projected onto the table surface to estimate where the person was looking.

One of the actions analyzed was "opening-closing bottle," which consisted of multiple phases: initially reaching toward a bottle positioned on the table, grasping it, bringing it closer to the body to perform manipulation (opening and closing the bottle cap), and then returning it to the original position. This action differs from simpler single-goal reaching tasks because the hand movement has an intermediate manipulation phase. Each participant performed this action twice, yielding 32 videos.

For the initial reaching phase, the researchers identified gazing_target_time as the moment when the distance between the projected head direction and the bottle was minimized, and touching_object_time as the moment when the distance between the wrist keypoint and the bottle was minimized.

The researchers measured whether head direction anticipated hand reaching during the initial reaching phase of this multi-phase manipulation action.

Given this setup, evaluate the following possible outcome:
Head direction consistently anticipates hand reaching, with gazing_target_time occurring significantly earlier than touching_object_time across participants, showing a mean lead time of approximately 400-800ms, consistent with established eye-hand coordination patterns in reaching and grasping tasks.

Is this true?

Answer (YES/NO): YES